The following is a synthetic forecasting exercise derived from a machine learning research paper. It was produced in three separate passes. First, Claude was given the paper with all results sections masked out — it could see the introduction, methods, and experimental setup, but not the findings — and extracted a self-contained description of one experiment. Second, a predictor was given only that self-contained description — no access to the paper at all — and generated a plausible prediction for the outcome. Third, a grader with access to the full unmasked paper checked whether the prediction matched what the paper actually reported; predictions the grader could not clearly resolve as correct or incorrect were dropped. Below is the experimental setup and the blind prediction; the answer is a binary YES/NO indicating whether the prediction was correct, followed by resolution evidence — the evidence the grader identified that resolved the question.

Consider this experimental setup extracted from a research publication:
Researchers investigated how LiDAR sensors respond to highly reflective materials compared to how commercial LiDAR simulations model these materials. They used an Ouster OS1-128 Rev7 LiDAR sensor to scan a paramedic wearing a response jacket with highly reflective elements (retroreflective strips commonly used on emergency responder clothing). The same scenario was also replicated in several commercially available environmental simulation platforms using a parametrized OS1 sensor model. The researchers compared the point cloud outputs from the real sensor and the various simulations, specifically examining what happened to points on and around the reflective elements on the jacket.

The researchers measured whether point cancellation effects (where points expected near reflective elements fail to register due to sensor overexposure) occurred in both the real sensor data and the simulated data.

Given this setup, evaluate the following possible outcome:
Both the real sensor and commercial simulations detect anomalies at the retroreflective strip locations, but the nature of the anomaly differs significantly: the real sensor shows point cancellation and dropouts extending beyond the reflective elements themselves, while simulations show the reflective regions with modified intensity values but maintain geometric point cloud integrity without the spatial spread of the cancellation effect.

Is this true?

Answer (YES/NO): YES